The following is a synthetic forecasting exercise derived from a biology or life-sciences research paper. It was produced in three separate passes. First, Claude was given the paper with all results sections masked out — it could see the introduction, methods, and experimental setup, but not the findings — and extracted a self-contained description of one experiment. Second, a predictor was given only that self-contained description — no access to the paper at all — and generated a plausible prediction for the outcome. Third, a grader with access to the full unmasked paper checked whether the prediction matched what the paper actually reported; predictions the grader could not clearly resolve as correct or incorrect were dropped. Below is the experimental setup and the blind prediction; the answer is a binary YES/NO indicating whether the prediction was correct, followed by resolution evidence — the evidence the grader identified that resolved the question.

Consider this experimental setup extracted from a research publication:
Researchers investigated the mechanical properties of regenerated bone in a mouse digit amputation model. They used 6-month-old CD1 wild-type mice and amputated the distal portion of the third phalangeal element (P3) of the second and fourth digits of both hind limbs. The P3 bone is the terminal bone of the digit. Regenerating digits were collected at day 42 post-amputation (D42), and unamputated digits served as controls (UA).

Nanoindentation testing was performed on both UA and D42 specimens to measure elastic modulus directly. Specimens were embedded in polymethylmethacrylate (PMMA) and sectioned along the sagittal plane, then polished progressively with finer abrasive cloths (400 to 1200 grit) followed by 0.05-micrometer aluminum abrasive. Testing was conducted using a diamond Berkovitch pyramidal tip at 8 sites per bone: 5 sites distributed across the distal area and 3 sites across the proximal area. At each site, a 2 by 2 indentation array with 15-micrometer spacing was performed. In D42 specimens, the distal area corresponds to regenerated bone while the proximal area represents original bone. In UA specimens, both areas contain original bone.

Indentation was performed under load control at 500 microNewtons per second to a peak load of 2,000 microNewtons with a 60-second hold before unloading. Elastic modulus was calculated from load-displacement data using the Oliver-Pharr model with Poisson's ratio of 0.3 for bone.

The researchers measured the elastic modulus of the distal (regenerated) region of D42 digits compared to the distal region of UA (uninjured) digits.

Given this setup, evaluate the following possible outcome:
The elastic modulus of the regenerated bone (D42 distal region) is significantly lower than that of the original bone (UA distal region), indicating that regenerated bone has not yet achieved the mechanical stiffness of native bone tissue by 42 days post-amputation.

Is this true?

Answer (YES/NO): YES